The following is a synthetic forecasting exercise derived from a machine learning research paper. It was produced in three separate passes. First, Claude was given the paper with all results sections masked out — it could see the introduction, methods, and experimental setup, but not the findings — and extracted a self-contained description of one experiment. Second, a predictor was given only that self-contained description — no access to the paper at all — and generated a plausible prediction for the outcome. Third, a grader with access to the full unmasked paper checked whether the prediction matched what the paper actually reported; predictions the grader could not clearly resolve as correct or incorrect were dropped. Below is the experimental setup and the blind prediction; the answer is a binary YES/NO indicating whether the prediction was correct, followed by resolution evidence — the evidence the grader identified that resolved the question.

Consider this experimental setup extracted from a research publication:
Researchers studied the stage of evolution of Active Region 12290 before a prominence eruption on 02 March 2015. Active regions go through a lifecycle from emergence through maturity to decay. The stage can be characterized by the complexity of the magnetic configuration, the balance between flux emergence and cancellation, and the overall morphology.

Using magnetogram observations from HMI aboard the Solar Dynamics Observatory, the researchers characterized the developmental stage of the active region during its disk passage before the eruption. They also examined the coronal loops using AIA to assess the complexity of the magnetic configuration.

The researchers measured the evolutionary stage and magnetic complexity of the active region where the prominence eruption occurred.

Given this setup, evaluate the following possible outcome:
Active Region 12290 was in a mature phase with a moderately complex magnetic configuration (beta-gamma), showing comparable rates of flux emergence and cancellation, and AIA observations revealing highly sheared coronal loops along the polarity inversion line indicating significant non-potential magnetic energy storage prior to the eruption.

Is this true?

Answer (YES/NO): NO